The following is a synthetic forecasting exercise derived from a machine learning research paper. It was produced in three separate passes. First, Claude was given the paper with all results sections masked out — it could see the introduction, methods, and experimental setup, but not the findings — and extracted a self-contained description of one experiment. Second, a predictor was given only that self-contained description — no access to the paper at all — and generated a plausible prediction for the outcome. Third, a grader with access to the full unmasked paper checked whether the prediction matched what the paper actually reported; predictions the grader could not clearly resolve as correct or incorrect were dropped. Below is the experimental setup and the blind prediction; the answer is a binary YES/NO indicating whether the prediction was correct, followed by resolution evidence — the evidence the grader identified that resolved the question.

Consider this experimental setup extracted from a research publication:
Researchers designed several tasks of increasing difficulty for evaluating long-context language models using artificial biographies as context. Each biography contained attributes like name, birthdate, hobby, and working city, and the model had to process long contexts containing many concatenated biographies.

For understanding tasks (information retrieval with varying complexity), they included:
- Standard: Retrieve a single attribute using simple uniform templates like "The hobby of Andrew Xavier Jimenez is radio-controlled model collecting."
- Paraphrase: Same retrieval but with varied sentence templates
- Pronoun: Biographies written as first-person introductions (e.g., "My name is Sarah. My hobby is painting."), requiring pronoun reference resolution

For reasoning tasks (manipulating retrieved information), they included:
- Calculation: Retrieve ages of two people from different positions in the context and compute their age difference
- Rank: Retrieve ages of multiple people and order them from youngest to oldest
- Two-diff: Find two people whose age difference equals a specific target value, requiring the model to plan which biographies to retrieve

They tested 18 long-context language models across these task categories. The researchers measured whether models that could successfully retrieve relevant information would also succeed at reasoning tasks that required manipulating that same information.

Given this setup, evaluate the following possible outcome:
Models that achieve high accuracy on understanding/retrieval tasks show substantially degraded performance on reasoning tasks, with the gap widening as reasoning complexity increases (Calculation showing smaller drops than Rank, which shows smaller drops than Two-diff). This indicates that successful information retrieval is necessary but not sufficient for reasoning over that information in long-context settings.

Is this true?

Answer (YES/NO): YES